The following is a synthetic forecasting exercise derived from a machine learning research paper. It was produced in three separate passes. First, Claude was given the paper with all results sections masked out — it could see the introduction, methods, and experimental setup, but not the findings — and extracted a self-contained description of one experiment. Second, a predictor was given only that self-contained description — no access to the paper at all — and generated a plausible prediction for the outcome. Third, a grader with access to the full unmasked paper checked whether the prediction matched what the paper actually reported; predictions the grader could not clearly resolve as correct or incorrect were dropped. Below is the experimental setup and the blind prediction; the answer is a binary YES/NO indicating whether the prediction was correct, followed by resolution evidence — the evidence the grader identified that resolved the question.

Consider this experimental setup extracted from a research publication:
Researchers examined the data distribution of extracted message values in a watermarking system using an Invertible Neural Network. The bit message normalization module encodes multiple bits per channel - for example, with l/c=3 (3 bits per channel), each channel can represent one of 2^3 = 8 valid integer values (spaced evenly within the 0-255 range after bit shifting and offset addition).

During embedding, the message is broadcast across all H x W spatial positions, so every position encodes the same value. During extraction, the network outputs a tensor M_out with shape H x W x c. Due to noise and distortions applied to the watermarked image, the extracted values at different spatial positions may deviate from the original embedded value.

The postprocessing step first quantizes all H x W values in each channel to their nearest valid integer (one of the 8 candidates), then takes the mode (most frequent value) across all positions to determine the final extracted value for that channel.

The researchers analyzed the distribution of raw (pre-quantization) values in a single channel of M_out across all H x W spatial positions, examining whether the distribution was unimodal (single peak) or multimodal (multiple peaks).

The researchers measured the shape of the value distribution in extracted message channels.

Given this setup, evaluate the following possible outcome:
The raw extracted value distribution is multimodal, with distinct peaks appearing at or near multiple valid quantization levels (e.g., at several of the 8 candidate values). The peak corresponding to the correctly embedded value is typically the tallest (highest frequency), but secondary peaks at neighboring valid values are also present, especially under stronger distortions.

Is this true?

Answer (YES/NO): NO